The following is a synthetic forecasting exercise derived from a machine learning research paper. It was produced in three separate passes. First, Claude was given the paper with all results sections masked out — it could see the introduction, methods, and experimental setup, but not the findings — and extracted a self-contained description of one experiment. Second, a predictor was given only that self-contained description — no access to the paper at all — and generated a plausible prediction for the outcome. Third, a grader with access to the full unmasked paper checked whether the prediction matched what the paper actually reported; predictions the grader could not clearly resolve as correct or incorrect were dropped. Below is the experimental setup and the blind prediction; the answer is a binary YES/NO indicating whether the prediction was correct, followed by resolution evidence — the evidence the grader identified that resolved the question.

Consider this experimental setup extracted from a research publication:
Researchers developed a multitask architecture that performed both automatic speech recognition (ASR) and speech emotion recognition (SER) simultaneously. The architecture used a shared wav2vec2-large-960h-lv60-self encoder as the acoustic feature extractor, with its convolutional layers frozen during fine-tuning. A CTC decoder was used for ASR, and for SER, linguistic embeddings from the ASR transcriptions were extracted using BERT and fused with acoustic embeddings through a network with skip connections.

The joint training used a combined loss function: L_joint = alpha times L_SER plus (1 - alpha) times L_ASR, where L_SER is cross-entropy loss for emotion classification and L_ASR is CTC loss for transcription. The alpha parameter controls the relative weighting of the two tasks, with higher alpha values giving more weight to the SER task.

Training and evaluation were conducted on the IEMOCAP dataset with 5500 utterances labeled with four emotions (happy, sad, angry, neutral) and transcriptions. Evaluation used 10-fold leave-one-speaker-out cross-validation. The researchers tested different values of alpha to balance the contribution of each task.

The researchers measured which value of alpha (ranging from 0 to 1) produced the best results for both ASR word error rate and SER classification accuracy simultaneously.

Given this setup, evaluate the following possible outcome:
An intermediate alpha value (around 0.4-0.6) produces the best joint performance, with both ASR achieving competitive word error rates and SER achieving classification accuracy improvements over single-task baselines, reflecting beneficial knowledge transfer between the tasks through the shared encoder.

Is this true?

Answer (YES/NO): NO